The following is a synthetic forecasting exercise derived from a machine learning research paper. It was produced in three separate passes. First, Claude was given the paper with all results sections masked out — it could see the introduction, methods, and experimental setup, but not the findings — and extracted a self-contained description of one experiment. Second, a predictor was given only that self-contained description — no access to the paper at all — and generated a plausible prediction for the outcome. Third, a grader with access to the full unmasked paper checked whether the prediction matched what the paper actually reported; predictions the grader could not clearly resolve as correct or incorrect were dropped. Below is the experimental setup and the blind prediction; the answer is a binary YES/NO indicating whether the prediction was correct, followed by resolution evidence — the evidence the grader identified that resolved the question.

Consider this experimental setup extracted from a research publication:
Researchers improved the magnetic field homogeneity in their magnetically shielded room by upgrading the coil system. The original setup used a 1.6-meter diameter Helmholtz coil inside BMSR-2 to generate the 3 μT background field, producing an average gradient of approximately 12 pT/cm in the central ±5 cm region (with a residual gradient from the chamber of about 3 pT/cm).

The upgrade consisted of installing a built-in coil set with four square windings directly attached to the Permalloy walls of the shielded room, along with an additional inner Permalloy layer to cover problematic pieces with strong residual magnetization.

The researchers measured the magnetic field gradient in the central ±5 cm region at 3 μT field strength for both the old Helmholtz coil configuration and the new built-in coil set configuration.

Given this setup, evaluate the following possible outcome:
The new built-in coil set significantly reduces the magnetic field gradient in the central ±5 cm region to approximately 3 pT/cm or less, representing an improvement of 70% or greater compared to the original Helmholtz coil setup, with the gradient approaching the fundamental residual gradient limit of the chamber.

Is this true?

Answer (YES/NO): YES